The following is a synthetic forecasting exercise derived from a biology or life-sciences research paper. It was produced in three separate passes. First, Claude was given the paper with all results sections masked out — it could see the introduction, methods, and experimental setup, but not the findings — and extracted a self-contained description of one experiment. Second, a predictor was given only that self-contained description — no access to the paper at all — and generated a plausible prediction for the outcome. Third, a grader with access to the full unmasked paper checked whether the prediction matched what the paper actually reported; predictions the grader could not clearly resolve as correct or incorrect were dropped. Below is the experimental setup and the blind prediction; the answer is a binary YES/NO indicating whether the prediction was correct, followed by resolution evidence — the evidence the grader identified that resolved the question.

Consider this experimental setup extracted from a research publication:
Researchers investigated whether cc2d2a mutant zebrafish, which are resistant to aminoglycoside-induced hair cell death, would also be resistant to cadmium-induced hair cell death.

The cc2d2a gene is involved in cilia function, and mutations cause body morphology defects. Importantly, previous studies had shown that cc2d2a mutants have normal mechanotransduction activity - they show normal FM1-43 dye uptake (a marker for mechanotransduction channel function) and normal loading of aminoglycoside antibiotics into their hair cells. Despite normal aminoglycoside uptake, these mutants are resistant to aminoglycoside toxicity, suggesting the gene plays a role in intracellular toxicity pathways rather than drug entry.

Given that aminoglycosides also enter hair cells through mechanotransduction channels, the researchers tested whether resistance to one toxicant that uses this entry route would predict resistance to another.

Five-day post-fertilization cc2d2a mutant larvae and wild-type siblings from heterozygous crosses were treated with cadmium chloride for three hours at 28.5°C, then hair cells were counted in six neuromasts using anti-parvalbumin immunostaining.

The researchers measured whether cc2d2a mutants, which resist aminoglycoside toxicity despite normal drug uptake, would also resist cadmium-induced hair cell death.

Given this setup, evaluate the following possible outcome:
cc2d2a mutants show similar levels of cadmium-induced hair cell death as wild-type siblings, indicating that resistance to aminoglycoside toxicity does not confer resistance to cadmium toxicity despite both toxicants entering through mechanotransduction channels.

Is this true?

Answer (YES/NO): YES